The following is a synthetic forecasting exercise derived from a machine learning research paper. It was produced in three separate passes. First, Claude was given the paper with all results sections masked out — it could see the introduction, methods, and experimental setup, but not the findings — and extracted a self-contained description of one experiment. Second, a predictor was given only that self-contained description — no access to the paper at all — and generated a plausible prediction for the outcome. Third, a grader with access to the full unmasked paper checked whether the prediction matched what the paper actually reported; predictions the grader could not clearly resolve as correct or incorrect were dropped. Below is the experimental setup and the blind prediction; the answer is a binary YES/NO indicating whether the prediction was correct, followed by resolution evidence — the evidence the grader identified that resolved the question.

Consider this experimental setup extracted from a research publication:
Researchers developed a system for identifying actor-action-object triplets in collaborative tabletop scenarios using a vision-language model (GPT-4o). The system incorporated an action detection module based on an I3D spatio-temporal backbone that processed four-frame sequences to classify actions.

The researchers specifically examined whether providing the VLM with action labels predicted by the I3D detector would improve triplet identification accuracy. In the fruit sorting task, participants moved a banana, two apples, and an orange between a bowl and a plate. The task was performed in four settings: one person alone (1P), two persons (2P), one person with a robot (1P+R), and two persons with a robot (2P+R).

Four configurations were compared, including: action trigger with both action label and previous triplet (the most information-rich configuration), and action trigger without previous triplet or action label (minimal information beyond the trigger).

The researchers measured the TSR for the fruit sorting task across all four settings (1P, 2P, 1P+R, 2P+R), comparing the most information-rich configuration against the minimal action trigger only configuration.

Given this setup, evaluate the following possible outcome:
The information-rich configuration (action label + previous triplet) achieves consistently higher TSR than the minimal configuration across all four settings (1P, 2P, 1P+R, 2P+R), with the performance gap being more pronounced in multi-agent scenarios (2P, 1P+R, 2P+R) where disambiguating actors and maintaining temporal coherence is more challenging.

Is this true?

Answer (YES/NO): NO